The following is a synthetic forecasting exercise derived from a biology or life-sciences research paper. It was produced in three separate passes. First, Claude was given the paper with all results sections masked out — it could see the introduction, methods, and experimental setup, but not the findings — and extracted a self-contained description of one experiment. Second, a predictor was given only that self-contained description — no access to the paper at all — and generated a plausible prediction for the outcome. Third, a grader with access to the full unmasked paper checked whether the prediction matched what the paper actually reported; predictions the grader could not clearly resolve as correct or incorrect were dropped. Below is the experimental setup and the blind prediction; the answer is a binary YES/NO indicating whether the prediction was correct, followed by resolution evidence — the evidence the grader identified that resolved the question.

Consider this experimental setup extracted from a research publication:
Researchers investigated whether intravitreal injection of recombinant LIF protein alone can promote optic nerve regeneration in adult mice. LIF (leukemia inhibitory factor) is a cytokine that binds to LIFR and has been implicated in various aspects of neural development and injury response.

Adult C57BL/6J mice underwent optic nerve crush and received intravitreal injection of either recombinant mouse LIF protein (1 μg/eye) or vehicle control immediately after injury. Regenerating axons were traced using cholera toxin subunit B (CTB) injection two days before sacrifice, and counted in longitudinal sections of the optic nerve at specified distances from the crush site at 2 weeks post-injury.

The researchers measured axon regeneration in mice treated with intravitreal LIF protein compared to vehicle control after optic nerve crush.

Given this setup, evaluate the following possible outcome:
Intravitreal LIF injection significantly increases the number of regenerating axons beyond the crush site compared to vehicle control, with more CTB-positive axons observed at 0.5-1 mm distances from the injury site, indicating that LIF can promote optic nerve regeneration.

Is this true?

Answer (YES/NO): NO